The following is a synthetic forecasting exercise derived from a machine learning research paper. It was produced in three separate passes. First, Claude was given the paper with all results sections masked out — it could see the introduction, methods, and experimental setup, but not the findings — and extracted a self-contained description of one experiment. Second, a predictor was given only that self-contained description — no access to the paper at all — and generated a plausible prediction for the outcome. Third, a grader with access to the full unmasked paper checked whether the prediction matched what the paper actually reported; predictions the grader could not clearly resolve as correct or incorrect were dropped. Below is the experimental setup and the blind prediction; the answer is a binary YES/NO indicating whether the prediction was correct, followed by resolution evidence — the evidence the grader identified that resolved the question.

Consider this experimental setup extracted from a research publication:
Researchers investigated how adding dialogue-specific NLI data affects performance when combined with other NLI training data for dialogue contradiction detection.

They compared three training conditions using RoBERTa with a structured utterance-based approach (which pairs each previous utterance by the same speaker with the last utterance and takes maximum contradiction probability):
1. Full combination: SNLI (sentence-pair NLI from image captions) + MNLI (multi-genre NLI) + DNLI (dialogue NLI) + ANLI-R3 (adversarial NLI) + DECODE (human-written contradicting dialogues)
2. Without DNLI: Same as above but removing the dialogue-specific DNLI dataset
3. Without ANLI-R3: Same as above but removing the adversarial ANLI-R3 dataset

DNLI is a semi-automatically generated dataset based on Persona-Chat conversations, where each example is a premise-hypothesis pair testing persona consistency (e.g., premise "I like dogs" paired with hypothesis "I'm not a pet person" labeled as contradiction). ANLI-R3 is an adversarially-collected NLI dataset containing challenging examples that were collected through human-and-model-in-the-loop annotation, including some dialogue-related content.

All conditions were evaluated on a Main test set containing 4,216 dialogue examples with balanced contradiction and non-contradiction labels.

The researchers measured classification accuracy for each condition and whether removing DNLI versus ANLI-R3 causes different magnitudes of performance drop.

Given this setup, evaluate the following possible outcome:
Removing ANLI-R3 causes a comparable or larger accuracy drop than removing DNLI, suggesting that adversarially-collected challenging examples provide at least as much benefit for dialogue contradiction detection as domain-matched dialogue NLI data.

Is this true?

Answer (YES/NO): YES